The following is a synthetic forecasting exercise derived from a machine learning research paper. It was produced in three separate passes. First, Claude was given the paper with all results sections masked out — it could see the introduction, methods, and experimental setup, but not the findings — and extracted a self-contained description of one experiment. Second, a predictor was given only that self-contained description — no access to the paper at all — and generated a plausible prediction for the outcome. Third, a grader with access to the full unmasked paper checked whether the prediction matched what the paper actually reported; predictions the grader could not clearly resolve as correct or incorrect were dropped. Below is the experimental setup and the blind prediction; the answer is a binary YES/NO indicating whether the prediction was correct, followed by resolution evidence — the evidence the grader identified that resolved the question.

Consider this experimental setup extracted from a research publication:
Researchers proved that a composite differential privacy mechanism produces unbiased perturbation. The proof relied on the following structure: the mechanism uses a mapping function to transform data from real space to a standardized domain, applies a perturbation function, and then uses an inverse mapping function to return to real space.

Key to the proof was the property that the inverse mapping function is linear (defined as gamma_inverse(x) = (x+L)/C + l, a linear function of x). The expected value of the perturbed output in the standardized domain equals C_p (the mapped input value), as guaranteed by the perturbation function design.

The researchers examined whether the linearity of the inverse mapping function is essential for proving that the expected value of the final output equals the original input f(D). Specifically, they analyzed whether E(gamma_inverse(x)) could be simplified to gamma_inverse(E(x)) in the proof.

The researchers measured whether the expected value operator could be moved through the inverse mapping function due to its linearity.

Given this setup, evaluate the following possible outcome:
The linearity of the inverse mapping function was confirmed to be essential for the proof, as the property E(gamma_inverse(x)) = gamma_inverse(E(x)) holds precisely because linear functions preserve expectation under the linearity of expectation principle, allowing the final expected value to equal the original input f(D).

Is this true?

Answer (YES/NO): YES